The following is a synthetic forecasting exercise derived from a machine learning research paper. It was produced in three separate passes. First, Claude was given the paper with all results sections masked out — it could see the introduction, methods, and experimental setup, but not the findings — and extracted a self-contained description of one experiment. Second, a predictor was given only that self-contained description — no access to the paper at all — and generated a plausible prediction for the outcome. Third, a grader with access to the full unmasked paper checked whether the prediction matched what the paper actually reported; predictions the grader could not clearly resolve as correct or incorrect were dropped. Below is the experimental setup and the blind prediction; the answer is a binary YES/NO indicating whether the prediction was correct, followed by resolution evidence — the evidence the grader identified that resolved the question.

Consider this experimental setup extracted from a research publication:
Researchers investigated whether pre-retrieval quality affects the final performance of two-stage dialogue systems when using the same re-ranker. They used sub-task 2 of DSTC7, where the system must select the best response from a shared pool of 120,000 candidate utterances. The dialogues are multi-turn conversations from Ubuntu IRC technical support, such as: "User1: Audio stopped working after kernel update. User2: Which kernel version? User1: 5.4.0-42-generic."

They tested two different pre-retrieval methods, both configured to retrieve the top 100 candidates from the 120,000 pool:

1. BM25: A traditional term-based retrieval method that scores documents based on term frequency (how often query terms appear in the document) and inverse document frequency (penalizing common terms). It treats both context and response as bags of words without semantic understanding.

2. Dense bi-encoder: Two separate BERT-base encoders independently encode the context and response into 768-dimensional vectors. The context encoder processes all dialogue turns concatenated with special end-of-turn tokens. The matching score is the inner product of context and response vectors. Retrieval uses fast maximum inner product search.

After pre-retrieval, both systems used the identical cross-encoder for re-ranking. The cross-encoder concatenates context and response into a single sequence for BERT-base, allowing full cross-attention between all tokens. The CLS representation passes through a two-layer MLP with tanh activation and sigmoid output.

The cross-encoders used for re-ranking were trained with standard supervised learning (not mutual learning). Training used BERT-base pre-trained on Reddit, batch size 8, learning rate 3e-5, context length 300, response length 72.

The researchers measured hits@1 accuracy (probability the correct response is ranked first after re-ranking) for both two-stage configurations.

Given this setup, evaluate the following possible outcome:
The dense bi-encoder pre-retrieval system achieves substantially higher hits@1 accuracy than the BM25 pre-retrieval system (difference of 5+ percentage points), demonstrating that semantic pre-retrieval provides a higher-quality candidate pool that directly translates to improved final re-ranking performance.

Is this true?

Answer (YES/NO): NO